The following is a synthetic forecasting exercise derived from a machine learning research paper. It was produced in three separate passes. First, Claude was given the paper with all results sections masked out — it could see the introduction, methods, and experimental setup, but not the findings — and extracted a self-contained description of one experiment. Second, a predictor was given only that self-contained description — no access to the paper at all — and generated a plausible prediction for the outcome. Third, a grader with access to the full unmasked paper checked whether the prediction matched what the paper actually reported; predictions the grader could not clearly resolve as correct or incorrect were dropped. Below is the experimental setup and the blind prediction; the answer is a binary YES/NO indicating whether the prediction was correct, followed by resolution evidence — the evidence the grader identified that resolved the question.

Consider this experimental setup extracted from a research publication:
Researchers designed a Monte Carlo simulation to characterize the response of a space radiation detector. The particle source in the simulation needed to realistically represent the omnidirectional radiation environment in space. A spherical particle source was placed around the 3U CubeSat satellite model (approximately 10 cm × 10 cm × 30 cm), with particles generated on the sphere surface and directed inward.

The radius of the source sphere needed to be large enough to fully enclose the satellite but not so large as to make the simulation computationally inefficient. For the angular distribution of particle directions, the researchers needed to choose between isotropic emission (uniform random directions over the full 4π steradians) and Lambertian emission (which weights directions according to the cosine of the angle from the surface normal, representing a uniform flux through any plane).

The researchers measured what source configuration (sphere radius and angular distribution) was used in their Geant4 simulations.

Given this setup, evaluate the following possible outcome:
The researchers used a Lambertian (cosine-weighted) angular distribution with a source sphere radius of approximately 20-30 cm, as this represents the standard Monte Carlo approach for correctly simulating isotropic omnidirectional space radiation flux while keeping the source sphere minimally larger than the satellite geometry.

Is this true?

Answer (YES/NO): YES